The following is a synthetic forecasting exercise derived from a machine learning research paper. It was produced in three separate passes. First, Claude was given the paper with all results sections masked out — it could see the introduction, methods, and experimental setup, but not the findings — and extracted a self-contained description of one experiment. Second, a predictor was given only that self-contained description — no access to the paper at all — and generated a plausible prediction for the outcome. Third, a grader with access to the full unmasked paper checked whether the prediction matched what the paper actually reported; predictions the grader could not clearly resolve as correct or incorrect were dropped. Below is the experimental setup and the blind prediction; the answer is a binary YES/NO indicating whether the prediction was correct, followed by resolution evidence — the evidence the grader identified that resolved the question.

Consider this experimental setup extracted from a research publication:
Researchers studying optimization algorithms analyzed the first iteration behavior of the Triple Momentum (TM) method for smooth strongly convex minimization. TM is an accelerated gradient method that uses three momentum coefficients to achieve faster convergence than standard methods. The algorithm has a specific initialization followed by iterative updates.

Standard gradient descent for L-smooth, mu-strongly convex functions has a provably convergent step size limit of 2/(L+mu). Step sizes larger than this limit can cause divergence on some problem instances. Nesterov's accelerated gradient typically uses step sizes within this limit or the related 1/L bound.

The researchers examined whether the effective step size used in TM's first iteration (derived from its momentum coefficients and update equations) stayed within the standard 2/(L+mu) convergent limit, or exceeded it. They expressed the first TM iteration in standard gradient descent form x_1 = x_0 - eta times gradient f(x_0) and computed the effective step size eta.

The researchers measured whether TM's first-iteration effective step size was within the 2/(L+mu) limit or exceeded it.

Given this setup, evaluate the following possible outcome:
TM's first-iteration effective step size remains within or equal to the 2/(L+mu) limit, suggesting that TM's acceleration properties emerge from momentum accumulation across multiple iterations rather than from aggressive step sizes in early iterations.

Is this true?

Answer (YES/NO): NO